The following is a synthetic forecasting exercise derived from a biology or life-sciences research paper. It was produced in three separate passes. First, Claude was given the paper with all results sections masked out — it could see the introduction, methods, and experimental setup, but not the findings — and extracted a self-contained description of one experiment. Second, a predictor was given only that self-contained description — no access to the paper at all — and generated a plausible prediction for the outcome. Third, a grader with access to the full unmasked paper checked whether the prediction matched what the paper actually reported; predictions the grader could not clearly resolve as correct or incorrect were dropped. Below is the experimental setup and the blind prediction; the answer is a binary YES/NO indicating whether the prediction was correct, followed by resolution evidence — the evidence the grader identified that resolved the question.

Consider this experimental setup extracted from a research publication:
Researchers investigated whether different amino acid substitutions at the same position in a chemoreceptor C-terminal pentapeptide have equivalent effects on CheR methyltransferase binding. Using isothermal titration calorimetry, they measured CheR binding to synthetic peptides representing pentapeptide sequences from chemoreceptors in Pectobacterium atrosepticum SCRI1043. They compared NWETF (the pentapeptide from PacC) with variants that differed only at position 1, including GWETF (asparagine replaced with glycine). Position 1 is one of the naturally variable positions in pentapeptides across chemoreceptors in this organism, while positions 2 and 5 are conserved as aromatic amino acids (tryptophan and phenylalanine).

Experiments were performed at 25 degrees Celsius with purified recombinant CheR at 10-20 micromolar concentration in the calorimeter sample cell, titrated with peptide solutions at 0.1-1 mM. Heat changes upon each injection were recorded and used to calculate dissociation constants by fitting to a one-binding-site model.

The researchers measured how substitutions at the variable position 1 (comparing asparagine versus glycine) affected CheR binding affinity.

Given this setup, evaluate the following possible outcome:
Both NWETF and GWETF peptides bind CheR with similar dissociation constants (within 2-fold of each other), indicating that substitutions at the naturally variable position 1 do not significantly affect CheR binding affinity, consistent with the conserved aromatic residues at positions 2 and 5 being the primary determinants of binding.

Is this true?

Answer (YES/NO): NO